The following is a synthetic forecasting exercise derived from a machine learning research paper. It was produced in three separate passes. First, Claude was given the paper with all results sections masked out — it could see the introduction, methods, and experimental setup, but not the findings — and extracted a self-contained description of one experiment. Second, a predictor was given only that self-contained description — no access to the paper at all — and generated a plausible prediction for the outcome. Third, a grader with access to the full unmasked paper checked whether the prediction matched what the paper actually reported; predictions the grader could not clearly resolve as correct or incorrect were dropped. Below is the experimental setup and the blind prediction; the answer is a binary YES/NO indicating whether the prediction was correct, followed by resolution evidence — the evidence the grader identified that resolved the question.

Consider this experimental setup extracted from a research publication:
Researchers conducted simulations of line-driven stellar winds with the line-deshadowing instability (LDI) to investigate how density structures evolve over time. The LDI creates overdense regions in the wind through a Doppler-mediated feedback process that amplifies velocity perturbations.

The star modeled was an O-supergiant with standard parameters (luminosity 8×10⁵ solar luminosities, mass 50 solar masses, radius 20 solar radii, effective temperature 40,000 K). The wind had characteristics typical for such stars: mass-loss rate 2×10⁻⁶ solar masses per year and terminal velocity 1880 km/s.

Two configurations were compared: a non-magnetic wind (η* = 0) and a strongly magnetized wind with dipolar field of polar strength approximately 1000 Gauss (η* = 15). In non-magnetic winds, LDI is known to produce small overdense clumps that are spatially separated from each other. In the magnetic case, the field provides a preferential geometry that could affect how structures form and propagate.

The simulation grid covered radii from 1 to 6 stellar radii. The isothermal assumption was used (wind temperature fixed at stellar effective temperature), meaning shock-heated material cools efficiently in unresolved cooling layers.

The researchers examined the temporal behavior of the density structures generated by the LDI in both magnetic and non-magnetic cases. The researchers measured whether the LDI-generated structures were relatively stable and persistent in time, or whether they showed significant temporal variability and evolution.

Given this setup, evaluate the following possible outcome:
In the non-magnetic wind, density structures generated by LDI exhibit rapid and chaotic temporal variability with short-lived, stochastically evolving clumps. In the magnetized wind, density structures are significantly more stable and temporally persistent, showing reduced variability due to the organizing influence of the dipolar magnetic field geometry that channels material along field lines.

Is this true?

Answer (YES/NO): NO